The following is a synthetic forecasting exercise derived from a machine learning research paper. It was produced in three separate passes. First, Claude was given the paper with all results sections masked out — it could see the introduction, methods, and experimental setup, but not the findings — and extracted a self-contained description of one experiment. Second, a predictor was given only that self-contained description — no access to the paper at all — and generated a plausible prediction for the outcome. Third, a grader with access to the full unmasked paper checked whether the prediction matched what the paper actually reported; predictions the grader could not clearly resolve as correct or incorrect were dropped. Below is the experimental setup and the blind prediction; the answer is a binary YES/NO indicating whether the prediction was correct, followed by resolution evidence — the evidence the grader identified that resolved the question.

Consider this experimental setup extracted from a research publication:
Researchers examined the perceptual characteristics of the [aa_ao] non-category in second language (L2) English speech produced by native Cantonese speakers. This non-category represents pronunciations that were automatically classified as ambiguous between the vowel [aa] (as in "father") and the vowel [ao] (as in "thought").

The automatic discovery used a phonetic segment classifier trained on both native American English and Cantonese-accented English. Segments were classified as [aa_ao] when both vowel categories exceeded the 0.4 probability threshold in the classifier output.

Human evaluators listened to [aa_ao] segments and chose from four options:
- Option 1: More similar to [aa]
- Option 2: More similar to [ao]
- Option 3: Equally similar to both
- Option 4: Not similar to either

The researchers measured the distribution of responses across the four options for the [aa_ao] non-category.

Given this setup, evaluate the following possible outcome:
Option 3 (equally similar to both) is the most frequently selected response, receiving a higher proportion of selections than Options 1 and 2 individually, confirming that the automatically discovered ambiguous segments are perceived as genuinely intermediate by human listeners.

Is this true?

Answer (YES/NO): NO